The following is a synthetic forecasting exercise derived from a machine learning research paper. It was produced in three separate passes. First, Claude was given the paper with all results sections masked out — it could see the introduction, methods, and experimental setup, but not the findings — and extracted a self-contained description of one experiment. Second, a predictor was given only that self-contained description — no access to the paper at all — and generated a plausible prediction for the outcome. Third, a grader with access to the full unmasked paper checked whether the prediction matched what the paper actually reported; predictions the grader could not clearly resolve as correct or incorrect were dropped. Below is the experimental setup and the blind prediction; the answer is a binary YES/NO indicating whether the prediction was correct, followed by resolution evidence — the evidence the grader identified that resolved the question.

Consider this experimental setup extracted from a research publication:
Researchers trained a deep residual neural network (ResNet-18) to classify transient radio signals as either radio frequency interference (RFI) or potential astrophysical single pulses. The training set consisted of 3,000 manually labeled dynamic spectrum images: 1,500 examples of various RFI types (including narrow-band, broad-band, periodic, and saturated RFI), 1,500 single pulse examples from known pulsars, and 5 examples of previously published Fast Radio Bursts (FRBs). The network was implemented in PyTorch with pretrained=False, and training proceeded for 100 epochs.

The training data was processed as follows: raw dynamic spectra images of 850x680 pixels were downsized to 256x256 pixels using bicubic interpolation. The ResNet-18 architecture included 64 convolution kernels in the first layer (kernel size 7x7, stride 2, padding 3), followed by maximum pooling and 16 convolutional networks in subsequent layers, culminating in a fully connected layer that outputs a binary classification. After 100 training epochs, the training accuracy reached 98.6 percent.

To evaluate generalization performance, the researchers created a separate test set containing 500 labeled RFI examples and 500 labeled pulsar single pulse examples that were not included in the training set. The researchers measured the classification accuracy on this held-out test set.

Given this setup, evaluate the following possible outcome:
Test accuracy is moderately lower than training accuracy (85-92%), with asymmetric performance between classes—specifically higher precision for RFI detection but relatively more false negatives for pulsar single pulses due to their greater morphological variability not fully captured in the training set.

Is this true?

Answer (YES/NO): NO